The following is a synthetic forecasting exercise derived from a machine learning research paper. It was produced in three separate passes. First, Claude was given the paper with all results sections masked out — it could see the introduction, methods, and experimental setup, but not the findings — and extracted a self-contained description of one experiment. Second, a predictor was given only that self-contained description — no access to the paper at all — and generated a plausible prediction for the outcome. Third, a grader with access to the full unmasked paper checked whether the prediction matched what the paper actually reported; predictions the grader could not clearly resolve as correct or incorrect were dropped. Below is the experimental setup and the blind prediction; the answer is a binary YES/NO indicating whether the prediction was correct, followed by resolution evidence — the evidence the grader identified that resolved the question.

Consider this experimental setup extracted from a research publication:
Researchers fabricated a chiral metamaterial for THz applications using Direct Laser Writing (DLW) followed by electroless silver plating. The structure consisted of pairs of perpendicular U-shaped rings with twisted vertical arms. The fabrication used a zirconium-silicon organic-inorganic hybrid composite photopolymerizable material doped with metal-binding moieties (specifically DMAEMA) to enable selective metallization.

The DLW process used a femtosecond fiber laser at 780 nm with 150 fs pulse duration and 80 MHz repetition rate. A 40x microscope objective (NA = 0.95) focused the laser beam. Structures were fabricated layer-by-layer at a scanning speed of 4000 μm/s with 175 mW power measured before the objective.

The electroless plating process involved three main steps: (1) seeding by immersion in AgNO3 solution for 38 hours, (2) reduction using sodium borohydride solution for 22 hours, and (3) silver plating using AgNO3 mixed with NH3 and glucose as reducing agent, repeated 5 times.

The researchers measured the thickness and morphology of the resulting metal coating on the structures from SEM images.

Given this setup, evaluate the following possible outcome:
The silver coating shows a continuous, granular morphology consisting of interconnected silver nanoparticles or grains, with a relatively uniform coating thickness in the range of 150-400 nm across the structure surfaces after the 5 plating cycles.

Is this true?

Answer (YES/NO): NO